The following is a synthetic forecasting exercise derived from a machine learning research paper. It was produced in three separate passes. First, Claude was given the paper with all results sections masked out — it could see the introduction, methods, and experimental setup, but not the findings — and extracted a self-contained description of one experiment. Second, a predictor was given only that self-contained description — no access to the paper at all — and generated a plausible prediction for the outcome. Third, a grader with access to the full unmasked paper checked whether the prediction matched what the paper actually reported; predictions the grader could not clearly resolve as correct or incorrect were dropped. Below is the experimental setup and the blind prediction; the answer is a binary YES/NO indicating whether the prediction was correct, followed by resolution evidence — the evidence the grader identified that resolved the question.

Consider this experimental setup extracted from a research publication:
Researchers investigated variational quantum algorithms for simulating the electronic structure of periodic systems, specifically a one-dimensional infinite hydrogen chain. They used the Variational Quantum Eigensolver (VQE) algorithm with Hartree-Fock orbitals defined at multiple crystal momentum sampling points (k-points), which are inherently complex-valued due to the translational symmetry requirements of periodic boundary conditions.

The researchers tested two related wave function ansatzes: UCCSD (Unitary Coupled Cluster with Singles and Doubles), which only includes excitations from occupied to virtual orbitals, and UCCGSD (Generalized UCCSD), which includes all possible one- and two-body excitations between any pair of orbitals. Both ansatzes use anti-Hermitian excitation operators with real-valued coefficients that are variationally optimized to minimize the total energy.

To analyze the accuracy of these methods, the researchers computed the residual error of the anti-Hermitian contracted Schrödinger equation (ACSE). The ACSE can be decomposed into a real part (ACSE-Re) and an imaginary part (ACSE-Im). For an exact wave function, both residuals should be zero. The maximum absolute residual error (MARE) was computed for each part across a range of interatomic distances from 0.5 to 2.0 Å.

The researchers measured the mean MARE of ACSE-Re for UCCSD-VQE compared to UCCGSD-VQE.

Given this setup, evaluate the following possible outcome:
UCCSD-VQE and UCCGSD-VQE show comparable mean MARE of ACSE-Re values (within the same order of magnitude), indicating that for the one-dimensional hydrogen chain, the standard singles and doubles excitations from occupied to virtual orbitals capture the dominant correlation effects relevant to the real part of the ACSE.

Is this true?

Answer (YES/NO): NO